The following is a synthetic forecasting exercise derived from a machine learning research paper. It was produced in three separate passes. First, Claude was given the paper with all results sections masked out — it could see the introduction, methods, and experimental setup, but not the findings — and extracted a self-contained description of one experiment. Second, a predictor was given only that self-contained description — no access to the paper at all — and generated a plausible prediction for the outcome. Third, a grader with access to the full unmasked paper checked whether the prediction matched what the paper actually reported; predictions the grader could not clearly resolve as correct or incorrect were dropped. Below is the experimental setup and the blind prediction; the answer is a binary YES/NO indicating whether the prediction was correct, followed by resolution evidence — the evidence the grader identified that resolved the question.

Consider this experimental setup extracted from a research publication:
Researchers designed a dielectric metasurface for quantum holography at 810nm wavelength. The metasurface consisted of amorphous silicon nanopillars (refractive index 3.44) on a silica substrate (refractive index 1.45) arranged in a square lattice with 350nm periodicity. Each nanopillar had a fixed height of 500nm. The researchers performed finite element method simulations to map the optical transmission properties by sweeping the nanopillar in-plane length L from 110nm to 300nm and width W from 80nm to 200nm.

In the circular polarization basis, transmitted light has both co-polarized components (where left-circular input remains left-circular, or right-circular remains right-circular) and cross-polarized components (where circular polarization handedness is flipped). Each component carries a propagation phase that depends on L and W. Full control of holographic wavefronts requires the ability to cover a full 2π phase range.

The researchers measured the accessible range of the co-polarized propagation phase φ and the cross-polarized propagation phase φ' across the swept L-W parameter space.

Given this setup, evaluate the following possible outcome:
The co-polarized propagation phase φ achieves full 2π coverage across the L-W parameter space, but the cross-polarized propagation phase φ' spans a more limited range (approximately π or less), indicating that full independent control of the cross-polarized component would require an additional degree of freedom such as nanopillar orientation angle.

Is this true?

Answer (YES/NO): NO